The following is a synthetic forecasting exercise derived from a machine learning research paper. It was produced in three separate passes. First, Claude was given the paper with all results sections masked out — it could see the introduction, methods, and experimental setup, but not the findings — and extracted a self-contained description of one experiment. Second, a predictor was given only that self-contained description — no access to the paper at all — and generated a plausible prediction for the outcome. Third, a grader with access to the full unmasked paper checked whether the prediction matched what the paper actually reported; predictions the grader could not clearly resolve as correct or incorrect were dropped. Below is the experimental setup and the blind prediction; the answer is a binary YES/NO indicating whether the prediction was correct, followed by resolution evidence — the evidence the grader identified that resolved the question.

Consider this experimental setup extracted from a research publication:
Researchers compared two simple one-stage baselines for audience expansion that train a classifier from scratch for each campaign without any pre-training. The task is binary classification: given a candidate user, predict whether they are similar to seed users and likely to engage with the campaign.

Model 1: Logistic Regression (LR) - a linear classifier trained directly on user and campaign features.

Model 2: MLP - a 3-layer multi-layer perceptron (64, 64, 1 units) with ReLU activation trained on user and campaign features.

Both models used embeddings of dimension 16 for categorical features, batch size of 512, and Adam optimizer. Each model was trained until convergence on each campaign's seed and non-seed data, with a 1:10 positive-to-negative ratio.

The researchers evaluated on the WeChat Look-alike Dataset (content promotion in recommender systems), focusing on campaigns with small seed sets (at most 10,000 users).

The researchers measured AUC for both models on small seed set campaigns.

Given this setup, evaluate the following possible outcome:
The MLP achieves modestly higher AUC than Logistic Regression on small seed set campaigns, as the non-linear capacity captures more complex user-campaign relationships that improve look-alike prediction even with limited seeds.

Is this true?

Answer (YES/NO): NO